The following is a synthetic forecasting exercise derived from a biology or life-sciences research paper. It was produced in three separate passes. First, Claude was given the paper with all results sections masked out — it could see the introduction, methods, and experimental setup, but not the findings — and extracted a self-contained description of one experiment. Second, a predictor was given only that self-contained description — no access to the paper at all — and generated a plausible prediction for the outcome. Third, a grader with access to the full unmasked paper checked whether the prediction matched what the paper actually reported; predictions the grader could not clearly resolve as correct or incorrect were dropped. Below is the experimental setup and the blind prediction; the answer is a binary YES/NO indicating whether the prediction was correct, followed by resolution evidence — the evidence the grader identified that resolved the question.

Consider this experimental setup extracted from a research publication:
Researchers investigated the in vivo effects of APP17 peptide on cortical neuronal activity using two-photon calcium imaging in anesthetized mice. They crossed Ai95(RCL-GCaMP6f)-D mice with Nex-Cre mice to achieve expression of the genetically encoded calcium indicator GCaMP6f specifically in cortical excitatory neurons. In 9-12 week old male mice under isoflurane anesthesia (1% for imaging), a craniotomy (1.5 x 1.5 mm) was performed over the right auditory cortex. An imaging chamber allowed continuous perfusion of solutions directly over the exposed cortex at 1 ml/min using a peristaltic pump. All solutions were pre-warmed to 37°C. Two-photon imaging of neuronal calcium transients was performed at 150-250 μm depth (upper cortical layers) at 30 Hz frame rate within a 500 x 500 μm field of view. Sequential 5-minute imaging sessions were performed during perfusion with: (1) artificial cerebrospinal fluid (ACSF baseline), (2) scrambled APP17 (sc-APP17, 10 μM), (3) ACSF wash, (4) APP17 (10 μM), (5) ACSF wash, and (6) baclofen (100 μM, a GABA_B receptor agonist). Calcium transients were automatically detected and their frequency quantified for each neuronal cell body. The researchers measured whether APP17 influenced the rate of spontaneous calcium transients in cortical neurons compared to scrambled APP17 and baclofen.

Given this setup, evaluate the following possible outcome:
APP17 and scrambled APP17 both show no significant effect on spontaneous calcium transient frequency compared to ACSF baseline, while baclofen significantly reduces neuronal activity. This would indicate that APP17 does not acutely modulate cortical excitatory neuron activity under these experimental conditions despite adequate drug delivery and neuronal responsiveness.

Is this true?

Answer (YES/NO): YES